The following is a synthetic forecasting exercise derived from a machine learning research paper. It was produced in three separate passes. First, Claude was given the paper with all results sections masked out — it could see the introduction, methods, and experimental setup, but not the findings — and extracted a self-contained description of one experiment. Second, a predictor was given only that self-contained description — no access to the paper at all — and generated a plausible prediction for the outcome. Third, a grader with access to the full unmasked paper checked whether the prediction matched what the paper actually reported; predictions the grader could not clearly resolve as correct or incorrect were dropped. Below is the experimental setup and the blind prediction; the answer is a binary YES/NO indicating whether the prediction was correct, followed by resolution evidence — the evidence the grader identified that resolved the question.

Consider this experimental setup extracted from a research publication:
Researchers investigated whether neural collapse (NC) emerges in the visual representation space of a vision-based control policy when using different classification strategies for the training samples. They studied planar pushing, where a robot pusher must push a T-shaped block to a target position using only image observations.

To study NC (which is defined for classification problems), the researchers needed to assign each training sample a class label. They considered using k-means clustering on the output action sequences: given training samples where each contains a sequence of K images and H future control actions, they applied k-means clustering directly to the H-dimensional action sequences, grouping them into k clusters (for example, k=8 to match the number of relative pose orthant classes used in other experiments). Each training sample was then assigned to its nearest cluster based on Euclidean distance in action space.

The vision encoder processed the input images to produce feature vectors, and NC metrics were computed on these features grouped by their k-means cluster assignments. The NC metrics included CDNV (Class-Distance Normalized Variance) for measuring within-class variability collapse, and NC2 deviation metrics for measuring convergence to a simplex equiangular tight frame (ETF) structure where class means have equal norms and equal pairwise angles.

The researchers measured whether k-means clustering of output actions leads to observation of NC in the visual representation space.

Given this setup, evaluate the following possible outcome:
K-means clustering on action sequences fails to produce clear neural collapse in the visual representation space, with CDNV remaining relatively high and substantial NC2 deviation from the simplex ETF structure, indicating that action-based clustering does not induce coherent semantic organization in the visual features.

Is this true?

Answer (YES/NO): NO